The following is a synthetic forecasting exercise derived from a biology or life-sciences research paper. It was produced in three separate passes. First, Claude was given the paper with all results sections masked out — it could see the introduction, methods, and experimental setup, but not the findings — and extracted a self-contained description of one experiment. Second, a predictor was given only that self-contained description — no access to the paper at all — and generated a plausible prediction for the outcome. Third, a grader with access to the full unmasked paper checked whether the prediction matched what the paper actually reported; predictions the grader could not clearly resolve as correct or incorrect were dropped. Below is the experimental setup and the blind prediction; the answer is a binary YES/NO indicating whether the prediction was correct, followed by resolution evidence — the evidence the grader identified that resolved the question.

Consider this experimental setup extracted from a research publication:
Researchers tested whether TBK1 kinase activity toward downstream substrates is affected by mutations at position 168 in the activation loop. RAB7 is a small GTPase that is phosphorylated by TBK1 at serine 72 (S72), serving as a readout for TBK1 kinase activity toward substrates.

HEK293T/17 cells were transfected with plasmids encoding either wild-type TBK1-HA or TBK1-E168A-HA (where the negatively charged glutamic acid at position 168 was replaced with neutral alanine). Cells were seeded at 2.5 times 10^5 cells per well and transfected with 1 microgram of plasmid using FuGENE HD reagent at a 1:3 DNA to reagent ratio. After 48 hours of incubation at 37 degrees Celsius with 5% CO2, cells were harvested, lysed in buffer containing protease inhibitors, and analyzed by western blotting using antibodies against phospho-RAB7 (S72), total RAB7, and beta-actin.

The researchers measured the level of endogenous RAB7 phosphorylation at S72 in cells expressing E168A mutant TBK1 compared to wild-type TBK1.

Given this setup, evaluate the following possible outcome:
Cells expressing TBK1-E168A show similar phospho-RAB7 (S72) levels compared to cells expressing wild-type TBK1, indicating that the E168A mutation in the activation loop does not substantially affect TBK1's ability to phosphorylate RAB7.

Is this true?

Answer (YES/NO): NO